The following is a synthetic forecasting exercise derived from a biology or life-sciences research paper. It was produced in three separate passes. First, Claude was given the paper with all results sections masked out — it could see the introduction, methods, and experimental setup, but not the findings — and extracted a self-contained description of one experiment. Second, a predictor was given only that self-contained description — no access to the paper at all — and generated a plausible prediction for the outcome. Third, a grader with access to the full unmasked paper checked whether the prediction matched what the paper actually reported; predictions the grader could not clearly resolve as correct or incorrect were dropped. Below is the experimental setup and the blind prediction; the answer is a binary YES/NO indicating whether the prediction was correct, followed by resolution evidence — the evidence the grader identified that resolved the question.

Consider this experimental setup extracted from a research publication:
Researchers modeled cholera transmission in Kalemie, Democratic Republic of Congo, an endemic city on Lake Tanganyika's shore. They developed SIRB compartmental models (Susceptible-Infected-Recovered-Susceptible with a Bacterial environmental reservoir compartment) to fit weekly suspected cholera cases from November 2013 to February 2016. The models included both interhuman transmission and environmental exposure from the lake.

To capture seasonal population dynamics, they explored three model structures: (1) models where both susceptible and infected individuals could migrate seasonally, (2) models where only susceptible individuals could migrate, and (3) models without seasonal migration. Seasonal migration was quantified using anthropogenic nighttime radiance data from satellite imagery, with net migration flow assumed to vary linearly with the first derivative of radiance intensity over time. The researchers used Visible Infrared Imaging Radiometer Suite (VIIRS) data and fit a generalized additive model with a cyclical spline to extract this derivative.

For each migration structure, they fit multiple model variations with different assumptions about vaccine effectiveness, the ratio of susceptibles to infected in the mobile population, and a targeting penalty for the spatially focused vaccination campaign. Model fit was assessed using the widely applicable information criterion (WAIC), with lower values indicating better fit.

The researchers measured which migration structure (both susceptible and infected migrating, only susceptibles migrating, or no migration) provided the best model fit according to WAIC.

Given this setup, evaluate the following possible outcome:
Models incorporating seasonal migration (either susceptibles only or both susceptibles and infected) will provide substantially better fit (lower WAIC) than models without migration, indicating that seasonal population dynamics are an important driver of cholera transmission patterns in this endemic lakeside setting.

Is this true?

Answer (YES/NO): NO